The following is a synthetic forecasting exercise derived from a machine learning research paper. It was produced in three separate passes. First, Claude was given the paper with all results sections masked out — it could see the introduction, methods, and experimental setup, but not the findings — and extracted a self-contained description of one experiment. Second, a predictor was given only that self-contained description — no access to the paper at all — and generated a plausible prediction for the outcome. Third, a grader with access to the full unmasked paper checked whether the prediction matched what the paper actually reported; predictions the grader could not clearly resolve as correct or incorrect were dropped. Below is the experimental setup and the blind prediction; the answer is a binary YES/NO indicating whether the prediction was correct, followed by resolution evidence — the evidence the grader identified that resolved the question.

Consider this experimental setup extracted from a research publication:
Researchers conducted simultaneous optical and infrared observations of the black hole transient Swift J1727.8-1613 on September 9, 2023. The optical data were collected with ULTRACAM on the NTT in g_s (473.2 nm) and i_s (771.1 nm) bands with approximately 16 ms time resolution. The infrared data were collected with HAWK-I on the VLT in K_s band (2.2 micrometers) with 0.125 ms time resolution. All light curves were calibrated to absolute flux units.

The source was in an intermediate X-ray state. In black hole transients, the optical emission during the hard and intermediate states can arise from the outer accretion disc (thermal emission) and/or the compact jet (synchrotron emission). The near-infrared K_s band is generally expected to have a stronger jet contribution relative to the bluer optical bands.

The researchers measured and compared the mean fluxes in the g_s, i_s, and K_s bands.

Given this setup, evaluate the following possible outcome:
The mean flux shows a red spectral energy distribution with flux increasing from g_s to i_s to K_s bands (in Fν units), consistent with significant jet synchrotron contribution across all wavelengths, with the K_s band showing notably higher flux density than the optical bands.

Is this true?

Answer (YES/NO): NO